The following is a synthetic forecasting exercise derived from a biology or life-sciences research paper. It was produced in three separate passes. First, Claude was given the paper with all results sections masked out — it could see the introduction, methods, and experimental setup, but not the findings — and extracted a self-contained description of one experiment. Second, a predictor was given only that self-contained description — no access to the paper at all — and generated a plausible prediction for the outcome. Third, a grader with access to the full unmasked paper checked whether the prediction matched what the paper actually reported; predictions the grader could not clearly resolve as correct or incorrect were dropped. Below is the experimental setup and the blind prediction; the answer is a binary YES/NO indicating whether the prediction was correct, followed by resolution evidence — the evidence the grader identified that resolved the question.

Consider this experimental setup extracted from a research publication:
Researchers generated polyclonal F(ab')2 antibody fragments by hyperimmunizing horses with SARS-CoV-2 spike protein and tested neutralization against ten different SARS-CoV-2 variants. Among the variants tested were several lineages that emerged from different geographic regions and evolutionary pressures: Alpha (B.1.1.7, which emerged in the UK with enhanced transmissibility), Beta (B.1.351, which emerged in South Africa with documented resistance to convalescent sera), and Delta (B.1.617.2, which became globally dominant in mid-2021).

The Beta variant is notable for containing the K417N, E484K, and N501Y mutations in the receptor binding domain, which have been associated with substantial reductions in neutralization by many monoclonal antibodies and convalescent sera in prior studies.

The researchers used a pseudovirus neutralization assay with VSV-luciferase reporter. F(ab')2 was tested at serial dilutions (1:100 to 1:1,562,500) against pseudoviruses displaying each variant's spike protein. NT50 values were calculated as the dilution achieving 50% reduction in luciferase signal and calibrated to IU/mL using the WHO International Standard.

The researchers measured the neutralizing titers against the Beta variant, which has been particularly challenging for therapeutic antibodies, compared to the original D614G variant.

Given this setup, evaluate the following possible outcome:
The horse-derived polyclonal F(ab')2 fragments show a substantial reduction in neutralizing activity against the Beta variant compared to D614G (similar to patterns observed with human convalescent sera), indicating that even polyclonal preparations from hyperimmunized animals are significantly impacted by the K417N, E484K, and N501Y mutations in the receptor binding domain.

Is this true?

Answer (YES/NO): NO